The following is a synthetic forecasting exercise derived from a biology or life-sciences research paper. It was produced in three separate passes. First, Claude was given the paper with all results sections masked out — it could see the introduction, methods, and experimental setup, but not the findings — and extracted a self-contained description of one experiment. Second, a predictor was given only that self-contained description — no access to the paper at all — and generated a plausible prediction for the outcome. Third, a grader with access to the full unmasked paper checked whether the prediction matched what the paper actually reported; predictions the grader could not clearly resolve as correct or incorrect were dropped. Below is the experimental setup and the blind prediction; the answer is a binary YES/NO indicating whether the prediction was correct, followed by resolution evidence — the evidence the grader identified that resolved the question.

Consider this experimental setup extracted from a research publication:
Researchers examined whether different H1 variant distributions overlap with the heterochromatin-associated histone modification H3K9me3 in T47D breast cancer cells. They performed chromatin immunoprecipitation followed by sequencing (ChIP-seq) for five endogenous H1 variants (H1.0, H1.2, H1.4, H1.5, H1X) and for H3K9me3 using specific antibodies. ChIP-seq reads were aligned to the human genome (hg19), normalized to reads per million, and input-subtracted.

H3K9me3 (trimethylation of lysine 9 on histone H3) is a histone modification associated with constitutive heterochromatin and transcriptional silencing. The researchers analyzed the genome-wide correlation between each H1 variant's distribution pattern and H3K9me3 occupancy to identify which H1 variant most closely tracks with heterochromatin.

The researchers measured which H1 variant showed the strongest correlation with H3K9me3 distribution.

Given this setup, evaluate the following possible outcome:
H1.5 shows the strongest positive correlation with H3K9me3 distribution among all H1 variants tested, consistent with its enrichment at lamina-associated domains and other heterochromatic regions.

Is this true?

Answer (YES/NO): NO